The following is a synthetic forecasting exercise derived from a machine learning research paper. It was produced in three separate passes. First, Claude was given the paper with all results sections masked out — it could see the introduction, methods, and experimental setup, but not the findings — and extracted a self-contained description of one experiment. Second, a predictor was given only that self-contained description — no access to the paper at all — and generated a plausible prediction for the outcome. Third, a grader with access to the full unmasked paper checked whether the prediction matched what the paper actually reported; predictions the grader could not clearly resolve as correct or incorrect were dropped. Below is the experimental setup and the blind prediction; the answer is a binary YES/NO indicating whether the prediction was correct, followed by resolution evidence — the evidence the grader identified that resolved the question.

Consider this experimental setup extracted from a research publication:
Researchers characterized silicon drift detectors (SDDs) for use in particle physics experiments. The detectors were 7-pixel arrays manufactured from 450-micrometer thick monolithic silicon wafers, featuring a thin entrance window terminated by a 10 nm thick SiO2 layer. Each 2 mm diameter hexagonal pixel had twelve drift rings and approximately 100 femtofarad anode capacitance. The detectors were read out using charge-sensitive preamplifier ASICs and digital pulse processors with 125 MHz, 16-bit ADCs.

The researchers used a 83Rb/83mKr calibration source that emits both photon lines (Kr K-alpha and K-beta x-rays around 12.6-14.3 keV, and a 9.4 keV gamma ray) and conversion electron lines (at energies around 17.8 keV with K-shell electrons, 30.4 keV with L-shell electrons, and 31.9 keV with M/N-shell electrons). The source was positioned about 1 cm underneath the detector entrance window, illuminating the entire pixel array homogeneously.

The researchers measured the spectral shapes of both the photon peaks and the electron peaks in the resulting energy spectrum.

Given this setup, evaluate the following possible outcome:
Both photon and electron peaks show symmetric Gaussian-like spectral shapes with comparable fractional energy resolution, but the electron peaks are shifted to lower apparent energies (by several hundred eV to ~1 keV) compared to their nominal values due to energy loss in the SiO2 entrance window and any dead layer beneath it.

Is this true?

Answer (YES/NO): NO